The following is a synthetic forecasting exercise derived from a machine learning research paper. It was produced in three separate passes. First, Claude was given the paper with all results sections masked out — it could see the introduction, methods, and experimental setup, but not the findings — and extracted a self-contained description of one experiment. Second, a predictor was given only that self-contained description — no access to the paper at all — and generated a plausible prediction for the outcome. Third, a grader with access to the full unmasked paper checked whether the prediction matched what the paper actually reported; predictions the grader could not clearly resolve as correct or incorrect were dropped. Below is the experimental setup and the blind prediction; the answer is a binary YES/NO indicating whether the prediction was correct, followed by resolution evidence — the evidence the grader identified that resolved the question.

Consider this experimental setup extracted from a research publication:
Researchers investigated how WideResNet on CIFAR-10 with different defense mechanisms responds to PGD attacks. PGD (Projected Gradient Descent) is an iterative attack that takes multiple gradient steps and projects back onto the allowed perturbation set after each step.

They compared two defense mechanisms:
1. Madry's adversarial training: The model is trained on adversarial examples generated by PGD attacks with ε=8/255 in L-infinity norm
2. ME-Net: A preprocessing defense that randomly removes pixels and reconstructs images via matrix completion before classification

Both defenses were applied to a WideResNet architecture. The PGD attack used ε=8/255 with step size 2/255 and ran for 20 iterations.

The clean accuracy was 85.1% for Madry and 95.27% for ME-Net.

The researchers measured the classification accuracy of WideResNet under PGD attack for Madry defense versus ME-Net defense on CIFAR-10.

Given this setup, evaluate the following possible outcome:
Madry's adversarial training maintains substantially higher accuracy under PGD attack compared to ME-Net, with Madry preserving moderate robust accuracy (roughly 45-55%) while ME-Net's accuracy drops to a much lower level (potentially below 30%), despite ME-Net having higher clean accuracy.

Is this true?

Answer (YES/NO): YES